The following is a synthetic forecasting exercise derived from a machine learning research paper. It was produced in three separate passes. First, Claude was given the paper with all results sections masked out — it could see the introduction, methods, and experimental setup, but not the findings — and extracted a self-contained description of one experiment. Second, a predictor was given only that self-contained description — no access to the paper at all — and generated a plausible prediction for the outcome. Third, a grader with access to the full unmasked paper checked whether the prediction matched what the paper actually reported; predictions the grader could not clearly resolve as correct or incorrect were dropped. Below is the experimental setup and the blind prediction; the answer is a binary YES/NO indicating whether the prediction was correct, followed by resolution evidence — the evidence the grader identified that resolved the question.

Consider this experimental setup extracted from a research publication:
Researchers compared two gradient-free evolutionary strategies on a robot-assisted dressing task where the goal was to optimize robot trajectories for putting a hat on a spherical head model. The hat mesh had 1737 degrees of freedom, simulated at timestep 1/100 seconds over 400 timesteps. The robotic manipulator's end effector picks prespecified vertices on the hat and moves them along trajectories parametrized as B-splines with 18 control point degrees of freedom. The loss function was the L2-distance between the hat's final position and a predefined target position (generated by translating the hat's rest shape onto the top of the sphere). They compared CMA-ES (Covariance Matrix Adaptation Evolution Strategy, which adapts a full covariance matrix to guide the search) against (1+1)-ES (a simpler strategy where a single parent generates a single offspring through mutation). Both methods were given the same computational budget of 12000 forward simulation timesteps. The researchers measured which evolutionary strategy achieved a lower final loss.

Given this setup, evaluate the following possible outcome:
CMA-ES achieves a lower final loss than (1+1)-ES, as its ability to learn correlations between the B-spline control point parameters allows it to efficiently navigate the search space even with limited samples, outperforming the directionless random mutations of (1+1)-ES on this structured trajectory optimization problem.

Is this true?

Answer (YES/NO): NO